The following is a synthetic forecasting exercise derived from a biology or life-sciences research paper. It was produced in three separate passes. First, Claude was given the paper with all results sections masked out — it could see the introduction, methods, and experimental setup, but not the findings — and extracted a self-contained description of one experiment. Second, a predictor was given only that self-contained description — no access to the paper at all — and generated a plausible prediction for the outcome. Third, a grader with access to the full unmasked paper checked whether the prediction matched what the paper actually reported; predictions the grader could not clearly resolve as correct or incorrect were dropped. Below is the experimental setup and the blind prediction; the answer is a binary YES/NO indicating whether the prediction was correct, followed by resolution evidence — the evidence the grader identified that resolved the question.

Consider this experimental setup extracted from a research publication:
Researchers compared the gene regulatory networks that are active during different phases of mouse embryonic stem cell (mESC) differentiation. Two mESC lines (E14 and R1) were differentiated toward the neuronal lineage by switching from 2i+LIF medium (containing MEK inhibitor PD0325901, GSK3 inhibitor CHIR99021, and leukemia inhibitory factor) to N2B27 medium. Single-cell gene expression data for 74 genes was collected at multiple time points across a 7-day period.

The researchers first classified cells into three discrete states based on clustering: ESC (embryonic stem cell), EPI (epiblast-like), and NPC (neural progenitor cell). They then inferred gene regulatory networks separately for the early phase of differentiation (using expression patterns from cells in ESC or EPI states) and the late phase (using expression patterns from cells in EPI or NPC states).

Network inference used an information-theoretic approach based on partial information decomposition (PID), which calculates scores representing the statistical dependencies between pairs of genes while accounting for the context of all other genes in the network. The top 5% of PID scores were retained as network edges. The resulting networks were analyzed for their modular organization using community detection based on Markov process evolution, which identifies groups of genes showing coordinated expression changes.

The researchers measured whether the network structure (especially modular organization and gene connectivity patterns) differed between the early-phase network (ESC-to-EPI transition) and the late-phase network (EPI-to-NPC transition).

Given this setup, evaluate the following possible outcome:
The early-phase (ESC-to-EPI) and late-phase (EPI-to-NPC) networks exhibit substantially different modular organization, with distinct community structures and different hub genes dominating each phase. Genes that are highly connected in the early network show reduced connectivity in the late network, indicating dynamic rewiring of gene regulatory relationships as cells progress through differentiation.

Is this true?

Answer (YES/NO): YES